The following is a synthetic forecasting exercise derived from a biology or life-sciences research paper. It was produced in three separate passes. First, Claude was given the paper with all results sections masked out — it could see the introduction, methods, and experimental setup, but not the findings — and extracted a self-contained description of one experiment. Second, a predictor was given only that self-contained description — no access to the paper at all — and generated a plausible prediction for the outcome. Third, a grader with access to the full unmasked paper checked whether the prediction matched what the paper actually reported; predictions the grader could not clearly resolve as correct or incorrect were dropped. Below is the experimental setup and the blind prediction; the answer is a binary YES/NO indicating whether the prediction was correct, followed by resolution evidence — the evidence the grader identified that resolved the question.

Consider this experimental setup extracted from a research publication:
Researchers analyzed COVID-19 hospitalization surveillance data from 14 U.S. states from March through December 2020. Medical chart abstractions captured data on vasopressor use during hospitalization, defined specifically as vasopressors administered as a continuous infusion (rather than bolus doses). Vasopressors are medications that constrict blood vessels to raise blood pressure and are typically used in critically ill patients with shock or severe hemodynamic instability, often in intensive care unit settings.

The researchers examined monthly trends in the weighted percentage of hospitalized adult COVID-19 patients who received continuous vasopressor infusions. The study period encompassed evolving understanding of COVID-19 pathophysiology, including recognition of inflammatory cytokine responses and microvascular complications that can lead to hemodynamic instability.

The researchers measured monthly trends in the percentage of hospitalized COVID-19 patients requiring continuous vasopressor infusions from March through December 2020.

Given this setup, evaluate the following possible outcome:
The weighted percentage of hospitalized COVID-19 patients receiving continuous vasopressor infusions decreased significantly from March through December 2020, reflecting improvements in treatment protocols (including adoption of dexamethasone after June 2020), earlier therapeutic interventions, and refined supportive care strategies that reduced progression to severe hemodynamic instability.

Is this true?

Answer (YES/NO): YES